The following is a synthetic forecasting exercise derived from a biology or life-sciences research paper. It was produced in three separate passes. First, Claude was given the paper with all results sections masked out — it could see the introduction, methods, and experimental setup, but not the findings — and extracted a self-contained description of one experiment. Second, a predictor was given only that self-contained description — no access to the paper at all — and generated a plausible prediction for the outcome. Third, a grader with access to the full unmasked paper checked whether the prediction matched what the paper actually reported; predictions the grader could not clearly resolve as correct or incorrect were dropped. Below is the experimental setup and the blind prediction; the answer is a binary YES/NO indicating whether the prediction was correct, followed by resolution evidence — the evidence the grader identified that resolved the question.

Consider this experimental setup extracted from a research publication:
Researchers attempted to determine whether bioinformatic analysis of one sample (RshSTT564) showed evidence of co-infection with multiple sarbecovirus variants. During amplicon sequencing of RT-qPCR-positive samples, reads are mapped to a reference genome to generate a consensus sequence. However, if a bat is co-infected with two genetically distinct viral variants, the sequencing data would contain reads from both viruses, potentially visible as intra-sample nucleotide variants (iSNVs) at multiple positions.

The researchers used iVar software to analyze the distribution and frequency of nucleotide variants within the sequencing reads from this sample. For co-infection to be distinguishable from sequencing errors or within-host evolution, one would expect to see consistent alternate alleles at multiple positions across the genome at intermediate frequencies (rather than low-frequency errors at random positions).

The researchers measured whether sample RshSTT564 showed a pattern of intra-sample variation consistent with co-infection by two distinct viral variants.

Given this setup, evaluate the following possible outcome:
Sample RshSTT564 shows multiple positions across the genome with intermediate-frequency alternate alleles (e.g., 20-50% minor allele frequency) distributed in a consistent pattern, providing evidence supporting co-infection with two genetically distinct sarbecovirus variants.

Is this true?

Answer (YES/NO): YES